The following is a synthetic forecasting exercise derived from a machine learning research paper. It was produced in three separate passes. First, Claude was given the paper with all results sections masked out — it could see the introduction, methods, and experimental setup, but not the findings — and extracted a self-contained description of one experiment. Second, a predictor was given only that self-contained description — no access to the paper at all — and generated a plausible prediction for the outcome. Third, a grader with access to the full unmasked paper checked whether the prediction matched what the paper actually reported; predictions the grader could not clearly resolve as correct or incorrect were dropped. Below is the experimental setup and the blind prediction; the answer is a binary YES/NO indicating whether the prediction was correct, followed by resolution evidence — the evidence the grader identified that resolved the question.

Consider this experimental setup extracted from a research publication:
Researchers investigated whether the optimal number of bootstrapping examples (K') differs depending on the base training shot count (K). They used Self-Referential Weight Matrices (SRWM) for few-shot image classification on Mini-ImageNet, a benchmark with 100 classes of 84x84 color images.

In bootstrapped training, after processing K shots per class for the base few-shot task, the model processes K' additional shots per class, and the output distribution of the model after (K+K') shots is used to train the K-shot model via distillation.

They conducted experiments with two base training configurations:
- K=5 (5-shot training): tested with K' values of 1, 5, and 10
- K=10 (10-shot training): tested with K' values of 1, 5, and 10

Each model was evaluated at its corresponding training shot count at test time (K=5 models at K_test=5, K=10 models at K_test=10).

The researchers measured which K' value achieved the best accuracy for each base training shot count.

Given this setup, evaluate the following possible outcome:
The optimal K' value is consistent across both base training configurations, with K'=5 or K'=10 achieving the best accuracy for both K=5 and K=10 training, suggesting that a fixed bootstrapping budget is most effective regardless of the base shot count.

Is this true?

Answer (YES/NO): NO